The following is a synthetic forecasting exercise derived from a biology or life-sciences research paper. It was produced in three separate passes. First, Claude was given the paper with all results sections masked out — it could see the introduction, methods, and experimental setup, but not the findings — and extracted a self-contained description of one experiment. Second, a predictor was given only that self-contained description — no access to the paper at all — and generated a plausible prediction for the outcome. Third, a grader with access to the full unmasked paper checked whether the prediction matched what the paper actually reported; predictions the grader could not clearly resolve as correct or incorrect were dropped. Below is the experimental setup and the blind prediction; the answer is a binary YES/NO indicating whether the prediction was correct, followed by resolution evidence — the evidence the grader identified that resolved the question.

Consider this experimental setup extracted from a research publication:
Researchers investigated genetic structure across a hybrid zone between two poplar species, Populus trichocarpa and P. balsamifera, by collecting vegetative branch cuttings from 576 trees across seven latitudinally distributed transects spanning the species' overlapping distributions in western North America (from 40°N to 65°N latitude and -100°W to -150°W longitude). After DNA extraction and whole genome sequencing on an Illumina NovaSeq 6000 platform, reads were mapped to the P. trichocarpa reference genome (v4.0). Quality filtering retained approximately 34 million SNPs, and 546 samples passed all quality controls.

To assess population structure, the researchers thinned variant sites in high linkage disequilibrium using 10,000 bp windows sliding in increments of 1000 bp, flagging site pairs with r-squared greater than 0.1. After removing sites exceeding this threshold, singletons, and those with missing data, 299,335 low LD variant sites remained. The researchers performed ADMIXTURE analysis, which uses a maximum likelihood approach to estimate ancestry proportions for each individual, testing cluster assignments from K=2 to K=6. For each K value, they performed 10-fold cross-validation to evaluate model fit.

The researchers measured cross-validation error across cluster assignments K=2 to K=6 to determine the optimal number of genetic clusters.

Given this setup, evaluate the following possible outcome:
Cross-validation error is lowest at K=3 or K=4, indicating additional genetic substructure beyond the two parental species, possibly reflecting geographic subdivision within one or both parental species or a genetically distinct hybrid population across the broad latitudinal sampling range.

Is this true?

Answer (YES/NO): YES